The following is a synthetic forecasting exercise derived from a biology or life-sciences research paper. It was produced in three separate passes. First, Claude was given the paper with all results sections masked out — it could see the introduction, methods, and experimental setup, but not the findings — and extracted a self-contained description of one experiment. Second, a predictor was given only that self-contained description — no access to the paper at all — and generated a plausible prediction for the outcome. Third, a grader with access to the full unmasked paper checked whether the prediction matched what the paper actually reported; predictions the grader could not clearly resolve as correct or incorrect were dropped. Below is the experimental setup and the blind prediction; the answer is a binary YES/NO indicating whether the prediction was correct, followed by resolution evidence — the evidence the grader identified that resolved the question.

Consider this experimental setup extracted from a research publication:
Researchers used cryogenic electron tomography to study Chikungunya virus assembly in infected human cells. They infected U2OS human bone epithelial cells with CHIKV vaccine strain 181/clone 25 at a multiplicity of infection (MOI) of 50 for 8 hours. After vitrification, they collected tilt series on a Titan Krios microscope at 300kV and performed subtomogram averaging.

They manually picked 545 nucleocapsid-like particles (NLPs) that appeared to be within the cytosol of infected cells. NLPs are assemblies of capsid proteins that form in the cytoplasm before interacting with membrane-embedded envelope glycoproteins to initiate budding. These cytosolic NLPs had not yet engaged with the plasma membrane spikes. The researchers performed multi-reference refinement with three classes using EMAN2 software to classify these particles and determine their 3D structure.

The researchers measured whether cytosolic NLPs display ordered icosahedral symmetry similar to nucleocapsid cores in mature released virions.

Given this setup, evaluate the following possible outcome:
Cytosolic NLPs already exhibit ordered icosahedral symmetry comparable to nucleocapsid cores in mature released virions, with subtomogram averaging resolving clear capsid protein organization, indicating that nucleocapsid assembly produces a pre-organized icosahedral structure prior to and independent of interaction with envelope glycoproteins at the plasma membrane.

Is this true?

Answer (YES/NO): NO